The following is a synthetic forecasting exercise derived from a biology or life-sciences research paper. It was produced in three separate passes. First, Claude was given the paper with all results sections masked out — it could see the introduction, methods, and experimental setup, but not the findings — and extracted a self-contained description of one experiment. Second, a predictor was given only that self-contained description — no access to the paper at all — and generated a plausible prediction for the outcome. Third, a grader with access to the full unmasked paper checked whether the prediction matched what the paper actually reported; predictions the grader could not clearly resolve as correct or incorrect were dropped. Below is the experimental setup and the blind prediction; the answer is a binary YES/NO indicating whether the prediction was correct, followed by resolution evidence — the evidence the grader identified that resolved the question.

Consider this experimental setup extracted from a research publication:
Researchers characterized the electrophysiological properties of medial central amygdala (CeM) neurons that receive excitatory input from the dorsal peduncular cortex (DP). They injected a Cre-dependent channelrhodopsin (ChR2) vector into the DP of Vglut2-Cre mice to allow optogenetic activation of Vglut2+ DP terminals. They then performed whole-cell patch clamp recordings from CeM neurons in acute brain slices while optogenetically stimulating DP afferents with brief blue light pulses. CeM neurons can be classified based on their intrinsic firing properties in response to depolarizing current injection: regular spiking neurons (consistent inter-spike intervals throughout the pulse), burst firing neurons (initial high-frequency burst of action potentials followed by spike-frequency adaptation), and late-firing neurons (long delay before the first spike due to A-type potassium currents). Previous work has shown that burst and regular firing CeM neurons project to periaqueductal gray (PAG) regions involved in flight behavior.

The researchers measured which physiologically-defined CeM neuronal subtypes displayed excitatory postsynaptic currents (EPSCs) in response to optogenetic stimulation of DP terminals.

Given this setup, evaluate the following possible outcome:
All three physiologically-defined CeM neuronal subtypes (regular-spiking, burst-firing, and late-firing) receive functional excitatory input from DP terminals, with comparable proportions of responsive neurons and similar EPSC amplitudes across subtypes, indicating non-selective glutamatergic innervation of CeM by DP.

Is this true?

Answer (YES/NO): NO